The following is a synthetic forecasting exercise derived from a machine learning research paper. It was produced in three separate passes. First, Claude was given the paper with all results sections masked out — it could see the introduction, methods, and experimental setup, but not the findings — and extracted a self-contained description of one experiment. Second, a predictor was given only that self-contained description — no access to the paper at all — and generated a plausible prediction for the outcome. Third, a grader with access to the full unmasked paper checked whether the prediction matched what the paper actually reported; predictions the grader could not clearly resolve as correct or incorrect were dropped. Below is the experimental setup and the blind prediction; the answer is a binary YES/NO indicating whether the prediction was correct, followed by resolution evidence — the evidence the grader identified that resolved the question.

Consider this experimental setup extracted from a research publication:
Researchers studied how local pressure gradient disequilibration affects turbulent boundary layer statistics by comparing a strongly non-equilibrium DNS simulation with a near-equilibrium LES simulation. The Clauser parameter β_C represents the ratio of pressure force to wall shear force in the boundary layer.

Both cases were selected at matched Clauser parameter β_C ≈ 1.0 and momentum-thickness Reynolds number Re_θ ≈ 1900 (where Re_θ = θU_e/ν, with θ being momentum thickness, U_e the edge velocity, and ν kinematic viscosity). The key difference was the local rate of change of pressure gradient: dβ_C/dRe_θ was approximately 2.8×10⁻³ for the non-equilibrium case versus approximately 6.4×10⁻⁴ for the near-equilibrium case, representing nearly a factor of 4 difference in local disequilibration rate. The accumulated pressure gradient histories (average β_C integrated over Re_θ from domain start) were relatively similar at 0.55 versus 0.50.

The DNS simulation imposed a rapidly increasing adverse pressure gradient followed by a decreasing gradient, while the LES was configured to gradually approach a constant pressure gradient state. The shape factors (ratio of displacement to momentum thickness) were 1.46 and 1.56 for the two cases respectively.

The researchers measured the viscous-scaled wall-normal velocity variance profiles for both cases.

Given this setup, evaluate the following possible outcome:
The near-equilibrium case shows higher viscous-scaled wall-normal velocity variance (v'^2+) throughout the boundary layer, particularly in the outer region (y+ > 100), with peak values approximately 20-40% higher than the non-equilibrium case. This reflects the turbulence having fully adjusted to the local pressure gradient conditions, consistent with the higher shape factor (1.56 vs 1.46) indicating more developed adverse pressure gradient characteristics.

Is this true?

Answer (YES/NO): NO